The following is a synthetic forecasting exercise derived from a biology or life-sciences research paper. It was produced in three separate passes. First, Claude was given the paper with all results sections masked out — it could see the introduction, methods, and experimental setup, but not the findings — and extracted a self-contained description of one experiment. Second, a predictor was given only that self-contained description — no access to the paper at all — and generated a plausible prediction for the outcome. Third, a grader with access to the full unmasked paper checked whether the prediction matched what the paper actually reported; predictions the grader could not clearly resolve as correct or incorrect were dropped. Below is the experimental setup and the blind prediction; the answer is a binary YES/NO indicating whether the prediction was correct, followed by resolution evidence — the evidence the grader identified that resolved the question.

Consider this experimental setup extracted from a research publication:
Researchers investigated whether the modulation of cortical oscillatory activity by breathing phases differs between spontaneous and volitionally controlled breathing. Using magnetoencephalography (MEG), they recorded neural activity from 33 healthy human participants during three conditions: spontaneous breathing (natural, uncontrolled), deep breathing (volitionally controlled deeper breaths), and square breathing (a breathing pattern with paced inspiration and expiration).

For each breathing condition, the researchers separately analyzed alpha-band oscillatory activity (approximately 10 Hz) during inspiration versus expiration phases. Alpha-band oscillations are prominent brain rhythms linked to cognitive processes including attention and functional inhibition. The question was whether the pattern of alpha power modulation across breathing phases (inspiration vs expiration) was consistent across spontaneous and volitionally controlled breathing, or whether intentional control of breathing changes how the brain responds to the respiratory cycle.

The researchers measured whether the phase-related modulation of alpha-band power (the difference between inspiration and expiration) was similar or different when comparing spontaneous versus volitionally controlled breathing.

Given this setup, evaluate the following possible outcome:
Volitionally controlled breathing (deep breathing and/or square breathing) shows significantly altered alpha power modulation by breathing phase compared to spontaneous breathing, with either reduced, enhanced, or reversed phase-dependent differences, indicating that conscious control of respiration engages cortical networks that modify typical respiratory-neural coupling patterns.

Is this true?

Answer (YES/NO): NO